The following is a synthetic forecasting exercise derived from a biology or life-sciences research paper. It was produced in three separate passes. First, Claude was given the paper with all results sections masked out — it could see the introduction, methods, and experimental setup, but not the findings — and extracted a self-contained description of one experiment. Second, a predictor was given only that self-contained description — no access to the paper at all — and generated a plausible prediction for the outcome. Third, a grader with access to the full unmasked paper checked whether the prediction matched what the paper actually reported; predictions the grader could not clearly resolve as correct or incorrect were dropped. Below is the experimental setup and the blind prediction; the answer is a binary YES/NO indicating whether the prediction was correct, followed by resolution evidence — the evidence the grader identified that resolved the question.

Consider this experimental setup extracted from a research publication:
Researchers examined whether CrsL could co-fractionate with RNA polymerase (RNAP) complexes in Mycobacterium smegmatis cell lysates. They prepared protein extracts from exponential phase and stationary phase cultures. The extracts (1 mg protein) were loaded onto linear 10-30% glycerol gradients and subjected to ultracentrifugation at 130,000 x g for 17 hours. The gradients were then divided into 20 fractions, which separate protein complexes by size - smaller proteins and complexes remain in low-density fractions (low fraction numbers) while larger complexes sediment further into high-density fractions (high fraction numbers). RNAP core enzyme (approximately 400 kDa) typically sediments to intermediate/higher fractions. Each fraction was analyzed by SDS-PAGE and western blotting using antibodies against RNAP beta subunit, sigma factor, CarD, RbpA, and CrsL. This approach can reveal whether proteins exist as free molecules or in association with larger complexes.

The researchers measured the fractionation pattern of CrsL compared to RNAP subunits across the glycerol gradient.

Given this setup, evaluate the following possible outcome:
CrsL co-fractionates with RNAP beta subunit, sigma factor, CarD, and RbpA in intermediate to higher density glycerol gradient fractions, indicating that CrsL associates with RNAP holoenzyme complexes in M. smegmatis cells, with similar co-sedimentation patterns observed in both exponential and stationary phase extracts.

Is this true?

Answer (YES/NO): NO